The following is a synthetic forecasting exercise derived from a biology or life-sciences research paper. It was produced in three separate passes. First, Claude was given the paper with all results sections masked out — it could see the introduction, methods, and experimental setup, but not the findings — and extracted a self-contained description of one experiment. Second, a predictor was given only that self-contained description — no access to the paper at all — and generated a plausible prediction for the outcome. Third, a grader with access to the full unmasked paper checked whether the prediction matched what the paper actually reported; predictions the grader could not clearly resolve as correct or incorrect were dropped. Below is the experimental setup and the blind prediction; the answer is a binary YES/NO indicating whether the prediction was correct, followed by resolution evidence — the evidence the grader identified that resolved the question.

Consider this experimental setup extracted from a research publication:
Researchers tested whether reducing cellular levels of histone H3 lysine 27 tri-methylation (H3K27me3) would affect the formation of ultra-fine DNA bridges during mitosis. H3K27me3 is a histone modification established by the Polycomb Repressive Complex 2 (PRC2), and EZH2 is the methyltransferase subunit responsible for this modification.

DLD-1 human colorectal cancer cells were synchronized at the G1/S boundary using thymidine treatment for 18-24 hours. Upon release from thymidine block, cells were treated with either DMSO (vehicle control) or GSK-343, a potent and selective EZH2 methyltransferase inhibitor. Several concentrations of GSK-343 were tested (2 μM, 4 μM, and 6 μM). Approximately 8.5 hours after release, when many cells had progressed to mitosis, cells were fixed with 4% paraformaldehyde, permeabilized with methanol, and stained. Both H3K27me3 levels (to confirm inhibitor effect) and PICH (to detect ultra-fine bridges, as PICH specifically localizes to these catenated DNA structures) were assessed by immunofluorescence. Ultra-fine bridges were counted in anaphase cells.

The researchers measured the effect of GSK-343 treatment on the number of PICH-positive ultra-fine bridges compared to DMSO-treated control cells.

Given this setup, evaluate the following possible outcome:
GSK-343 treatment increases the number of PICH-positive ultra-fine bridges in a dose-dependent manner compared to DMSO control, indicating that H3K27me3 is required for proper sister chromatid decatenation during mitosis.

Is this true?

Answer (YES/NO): YES